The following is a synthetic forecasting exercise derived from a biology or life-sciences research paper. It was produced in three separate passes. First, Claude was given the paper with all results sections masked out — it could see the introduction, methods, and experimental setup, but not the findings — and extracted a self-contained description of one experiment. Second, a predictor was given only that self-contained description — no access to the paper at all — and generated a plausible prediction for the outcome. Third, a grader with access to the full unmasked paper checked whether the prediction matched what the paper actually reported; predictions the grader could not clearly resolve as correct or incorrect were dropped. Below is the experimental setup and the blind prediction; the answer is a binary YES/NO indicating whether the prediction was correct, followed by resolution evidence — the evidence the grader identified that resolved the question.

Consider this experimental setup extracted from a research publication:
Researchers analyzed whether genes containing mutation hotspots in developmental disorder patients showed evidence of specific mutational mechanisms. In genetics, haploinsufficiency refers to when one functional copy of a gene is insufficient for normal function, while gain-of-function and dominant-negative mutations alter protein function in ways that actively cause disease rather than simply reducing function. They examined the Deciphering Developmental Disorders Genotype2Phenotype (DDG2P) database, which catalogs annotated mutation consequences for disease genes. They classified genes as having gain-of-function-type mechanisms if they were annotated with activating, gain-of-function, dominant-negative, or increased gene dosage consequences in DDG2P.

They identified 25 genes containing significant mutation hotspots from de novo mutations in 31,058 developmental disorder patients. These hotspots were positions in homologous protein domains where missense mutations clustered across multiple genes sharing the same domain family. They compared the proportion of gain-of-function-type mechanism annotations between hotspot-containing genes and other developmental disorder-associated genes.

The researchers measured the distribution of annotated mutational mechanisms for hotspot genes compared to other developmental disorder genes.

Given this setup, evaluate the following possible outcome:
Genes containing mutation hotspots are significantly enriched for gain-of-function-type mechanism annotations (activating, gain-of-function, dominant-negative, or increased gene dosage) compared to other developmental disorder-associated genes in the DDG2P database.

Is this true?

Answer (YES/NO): YES